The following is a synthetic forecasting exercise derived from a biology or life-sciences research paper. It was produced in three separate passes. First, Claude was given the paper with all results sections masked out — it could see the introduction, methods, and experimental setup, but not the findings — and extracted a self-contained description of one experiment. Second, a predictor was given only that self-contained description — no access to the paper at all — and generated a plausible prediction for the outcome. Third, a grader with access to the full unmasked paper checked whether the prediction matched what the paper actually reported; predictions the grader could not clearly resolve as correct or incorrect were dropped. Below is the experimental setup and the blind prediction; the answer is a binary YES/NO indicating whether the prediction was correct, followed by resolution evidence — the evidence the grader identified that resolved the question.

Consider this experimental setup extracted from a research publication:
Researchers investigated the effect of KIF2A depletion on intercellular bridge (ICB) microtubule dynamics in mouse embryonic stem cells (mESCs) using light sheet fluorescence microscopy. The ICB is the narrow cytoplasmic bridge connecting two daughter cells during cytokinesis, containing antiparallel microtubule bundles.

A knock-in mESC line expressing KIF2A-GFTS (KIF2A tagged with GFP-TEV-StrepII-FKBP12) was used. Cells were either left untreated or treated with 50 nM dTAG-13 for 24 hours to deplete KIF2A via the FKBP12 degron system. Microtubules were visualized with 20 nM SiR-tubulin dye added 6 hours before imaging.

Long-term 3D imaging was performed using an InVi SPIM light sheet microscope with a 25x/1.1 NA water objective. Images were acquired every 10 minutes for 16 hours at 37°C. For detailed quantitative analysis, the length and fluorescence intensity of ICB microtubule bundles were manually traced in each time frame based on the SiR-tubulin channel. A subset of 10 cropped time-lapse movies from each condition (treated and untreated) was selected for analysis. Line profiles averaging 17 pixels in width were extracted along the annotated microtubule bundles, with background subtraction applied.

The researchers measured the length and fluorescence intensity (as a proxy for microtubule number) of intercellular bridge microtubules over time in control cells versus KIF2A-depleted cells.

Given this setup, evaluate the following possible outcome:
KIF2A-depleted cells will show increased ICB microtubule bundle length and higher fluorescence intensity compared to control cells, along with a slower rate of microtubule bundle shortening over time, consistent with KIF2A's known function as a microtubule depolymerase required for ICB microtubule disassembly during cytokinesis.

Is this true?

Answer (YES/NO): NO